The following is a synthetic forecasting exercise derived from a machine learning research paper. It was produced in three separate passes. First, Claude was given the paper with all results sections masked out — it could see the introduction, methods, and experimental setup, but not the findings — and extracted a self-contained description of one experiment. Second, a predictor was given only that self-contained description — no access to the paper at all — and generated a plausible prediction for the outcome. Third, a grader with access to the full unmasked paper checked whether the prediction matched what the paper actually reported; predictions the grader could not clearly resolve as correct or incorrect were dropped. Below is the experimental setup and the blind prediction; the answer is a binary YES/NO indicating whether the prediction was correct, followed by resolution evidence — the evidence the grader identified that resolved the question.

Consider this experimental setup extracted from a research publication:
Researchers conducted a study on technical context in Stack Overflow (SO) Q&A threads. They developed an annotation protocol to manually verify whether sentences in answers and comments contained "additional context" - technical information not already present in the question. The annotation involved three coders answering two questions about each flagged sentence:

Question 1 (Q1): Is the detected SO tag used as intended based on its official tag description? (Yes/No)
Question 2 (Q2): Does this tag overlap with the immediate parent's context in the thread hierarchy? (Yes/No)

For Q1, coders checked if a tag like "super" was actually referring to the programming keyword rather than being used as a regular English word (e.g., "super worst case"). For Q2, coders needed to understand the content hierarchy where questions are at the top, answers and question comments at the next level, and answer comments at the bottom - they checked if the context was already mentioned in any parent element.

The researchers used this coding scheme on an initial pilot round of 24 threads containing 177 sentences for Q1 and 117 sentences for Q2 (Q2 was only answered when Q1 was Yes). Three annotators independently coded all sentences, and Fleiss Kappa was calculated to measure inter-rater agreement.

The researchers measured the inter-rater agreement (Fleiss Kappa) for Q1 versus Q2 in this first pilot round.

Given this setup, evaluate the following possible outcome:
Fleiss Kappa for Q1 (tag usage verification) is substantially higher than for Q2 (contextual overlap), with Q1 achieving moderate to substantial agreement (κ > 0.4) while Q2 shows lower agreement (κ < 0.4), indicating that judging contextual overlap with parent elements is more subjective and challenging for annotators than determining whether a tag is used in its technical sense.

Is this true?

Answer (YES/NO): YES